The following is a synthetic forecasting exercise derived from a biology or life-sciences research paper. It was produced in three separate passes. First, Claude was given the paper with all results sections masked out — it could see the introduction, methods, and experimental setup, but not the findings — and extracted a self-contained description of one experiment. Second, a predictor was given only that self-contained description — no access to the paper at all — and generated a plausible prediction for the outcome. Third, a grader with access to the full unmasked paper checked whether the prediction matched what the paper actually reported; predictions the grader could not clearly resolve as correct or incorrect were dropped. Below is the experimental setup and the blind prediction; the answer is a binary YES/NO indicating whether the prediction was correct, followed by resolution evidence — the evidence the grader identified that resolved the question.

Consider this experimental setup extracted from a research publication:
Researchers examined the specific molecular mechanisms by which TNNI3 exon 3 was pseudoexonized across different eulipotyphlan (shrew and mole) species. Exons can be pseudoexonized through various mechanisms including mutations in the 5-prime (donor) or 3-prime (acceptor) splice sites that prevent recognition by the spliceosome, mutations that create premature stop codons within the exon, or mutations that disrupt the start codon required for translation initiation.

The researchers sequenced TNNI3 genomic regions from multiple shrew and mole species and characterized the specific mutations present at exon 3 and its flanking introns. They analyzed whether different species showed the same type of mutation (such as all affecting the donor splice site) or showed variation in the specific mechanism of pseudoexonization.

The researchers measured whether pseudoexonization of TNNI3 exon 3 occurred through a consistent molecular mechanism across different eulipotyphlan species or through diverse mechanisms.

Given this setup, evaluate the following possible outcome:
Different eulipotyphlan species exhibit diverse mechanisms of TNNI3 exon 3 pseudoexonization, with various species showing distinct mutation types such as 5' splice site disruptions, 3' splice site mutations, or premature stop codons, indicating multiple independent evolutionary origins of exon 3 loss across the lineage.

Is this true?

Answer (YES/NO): YES